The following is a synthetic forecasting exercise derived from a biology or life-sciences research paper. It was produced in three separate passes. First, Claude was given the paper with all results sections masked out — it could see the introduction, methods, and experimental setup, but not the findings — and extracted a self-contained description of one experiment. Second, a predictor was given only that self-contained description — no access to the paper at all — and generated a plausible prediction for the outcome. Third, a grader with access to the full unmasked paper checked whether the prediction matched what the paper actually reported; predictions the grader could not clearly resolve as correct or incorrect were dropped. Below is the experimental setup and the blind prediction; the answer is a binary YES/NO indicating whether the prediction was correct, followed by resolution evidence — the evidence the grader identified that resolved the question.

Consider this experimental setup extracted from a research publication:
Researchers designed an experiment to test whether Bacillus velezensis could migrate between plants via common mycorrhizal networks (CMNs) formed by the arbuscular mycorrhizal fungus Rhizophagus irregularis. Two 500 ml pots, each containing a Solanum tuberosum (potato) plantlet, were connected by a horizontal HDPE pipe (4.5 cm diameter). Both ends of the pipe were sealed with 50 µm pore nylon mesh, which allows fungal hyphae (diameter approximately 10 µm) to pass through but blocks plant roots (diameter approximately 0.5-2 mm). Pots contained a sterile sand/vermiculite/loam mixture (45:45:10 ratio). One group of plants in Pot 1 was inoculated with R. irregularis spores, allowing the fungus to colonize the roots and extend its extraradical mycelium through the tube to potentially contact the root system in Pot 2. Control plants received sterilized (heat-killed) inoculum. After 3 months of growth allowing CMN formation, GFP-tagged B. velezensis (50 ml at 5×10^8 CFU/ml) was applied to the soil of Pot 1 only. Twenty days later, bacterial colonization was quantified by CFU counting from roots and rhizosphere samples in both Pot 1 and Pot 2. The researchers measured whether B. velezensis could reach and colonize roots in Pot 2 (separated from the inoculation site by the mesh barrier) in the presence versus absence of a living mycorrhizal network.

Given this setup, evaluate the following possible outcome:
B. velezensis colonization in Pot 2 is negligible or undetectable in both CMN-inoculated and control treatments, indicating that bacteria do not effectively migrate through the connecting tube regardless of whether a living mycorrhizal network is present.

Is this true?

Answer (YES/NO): NO